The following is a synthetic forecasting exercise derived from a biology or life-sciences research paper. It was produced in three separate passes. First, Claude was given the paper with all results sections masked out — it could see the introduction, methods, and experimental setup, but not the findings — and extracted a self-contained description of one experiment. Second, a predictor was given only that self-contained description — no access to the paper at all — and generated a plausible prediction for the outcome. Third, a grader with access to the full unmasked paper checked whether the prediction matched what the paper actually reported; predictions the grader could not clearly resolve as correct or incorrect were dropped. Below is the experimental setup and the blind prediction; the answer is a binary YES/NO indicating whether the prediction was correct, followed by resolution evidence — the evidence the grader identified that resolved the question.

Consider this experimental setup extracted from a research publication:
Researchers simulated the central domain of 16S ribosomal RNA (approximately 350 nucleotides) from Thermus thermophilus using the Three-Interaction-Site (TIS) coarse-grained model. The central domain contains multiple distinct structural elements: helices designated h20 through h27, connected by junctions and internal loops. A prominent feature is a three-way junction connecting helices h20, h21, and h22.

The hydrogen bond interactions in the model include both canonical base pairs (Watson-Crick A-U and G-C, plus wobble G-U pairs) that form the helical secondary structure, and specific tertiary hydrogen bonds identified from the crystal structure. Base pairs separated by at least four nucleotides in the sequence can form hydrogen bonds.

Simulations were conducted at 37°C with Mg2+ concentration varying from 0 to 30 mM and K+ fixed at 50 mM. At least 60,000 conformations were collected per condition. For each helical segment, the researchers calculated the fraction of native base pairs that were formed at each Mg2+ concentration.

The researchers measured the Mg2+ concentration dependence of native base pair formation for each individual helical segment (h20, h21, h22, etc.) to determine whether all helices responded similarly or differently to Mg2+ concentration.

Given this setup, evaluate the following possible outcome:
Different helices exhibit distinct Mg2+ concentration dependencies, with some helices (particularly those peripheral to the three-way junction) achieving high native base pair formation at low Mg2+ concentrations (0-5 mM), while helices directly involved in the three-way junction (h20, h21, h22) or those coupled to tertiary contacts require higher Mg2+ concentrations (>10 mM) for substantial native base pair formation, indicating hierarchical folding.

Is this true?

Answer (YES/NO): NO